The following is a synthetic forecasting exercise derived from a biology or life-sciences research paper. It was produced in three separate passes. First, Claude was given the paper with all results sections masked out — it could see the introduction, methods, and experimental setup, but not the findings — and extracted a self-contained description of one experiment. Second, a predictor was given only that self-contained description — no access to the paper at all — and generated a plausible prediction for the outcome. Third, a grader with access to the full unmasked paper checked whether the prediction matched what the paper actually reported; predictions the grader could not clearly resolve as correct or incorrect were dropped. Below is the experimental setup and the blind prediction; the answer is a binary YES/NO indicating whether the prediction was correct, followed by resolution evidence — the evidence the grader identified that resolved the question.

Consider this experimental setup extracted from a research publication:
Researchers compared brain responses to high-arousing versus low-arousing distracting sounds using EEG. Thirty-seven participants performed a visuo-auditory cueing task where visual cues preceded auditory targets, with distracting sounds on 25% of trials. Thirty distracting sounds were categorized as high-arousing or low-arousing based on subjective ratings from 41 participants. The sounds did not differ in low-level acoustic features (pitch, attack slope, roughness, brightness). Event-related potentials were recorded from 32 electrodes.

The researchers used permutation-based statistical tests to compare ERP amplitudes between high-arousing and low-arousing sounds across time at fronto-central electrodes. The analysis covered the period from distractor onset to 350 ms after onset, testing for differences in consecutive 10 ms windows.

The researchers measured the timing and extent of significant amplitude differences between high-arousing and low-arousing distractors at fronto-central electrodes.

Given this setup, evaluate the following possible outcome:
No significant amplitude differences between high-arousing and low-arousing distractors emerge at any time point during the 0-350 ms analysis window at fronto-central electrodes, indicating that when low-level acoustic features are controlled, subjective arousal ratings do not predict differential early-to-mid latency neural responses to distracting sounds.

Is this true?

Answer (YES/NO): NO